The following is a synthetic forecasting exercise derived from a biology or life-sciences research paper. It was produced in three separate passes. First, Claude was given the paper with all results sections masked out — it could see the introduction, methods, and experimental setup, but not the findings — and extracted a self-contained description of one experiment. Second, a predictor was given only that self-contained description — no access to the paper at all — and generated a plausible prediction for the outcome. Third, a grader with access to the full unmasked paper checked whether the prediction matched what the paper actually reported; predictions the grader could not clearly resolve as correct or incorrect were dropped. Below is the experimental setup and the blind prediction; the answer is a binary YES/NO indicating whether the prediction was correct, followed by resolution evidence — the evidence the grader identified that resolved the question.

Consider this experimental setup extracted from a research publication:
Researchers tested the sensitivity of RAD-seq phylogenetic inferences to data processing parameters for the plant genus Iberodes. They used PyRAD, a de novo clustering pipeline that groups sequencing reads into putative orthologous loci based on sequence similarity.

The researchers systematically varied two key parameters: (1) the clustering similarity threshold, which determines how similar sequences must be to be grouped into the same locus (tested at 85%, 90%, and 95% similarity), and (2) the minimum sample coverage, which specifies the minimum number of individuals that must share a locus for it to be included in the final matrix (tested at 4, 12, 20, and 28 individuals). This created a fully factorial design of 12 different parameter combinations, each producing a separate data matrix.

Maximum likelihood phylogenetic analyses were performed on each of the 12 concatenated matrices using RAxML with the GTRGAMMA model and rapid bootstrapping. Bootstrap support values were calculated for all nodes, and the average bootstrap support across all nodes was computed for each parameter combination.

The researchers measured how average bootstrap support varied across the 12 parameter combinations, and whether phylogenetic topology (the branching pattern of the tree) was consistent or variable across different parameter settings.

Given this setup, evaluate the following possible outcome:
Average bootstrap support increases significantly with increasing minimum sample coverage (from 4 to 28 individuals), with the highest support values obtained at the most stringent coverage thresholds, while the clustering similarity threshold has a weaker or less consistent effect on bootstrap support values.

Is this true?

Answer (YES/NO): NO